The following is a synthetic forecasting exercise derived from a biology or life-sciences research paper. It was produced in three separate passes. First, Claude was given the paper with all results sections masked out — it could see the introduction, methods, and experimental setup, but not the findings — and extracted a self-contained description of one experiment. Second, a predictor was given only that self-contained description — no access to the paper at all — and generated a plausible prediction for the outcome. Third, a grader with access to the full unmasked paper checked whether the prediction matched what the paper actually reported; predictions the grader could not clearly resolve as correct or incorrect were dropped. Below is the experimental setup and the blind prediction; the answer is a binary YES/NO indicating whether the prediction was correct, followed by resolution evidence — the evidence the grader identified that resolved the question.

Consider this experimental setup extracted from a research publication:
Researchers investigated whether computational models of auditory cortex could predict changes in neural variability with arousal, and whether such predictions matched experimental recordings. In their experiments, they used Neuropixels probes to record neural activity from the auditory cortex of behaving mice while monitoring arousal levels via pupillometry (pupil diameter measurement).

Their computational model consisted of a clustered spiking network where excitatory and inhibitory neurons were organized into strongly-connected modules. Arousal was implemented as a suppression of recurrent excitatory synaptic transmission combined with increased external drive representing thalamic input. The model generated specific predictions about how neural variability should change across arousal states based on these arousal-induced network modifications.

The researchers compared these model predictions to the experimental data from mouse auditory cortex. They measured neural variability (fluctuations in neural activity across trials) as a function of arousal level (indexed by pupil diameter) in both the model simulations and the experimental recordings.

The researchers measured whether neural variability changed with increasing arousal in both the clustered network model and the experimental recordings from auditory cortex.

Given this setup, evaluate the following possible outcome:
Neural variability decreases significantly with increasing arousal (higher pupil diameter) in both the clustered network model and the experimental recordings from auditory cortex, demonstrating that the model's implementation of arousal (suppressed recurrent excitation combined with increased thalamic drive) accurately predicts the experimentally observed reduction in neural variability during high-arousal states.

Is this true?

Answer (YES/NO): YES